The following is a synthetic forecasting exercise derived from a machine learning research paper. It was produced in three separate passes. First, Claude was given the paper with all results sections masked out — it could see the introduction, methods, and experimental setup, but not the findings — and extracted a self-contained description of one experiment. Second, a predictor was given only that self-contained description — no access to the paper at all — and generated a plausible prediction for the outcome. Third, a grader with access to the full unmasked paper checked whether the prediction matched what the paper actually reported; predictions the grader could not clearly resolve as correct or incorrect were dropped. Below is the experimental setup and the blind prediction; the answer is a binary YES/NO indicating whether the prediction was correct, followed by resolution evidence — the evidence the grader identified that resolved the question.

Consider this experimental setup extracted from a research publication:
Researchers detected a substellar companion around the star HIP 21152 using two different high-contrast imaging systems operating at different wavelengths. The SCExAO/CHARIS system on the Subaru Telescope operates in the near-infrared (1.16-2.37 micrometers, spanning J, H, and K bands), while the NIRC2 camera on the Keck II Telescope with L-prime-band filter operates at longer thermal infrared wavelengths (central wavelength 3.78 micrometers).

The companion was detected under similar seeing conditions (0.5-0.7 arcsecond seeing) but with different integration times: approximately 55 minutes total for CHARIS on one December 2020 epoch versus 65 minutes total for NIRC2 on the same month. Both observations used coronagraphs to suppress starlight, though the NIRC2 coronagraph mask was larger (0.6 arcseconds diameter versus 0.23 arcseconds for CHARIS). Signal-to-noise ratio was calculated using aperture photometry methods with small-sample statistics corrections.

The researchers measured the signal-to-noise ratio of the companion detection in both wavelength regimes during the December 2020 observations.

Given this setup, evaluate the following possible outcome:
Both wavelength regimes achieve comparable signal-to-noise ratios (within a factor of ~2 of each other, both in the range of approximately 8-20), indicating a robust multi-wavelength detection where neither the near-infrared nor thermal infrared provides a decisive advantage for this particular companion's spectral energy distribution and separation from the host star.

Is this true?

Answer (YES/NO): YES